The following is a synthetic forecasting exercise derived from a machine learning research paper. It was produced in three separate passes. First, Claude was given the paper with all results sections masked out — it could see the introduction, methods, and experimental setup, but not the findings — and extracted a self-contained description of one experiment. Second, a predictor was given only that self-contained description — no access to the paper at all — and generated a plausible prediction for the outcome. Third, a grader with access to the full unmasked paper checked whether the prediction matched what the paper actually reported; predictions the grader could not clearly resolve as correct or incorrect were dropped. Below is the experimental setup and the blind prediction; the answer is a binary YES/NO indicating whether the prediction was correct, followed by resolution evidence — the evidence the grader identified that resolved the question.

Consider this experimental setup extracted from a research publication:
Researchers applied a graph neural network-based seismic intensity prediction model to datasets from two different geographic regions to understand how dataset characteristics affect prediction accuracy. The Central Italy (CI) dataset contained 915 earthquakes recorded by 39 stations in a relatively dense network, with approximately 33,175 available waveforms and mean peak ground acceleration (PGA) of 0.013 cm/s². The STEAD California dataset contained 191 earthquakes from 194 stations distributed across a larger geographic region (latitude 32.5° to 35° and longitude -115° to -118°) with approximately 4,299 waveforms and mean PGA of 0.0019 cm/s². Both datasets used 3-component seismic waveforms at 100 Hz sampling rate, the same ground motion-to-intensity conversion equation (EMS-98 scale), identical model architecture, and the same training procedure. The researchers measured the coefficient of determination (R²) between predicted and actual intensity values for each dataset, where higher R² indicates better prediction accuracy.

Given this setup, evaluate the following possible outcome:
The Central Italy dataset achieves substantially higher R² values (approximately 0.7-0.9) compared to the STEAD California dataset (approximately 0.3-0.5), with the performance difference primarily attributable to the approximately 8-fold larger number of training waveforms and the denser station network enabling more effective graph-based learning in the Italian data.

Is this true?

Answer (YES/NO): NO